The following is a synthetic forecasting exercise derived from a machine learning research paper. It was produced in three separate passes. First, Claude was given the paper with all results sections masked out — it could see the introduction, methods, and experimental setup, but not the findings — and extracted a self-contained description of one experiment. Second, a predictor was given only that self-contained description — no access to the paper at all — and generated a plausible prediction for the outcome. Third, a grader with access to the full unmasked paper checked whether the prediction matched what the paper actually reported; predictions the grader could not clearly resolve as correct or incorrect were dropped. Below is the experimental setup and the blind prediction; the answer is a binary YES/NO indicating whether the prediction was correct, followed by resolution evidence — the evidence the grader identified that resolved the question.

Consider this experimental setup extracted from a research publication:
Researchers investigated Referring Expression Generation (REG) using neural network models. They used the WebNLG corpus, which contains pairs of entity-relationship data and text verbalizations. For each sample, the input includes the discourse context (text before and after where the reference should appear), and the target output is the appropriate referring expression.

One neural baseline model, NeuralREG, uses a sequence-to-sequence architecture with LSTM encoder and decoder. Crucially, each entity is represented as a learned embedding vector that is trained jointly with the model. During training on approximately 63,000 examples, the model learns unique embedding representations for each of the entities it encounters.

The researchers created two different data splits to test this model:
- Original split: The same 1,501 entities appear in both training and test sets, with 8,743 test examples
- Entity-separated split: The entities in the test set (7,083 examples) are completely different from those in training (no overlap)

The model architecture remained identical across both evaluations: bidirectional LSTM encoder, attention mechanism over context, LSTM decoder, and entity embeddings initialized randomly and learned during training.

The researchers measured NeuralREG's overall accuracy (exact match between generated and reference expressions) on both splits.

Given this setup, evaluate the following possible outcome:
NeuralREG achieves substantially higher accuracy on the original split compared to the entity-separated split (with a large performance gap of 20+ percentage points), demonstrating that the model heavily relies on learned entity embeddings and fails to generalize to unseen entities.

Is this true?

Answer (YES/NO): NO